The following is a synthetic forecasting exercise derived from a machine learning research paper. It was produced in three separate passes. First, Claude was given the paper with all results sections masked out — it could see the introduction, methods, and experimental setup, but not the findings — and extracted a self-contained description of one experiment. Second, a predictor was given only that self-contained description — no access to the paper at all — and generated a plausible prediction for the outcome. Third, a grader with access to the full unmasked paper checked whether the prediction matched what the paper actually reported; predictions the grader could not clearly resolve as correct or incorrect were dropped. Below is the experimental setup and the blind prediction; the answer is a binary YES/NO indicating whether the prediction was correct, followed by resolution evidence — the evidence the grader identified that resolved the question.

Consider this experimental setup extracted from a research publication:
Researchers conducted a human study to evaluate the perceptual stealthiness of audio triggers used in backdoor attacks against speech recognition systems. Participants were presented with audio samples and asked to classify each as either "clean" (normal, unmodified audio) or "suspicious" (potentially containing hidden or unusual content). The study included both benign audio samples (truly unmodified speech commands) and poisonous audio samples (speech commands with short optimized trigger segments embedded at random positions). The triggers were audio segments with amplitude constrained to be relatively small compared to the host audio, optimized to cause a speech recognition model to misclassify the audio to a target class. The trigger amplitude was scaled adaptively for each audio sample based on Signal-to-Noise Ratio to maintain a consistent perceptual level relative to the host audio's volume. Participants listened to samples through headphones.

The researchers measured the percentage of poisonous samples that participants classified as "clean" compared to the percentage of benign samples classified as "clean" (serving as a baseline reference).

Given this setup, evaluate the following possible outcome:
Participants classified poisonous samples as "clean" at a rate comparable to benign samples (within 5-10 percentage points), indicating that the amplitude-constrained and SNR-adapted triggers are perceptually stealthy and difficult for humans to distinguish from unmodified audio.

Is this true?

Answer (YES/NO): NO